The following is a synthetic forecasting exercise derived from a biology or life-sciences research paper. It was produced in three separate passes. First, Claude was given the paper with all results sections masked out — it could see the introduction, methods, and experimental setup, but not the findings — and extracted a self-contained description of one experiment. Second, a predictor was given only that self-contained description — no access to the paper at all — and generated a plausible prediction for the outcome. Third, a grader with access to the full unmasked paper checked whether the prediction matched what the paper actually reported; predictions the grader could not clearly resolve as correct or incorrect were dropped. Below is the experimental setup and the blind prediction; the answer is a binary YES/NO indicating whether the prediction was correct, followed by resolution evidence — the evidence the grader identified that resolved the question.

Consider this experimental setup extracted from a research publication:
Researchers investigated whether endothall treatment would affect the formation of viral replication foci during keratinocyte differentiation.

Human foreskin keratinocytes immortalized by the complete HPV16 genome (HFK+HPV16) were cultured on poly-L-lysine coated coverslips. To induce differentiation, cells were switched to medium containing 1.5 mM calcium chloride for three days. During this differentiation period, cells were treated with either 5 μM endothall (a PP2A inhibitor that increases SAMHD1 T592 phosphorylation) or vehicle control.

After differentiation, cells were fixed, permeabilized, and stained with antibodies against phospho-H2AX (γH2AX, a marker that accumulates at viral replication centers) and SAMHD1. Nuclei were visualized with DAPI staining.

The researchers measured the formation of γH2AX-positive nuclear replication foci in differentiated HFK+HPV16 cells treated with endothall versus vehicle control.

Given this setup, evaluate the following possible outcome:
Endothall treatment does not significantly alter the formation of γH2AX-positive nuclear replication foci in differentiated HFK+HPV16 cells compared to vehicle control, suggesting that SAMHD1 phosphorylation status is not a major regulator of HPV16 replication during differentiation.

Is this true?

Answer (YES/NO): NO